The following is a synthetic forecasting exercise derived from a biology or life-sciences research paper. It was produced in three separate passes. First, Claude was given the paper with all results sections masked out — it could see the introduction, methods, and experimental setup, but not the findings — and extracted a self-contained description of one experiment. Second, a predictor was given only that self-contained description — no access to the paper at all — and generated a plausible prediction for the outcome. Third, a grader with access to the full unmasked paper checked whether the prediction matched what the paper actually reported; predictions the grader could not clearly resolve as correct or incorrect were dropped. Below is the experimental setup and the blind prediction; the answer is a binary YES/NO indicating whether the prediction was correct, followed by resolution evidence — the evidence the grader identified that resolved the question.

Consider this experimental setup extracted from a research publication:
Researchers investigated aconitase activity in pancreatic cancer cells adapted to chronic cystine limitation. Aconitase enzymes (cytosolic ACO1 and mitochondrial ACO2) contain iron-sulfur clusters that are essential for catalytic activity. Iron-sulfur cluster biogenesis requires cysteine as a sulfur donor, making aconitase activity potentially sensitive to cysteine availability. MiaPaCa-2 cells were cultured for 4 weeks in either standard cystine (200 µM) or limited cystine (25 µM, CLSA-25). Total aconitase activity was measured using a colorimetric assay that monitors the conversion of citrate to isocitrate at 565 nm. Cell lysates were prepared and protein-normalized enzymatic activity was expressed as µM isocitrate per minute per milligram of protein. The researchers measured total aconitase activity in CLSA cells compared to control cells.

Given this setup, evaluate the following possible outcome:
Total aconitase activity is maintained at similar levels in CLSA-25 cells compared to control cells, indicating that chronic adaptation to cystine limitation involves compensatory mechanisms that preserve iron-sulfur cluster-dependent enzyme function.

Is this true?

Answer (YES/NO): NO